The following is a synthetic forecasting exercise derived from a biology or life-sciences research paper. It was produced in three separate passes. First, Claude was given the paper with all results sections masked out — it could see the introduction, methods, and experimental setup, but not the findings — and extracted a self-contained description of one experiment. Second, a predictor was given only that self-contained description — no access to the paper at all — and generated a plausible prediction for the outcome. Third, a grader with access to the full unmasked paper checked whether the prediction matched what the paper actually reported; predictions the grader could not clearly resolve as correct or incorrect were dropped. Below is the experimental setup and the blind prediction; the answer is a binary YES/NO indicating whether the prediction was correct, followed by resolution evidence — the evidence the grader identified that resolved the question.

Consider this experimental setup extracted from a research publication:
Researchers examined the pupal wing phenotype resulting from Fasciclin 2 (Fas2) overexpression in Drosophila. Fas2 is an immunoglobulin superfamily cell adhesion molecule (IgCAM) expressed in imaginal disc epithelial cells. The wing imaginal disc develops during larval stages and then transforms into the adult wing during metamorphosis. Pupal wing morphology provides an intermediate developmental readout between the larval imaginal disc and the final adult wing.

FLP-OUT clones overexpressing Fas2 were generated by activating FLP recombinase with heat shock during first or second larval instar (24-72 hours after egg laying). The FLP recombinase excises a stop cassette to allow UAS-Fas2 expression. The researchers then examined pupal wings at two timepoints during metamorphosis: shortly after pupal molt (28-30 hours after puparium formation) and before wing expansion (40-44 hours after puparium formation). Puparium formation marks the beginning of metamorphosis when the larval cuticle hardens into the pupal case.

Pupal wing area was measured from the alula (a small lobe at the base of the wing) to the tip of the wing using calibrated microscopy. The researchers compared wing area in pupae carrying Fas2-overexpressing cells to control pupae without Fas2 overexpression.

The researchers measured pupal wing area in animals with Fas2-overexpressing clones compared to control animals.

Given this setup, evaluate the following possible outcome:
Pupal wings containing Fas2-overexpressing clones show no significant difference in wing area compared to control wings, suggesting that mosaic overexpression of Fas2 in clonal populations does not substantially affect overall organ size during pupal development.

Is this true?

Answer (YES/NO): NO